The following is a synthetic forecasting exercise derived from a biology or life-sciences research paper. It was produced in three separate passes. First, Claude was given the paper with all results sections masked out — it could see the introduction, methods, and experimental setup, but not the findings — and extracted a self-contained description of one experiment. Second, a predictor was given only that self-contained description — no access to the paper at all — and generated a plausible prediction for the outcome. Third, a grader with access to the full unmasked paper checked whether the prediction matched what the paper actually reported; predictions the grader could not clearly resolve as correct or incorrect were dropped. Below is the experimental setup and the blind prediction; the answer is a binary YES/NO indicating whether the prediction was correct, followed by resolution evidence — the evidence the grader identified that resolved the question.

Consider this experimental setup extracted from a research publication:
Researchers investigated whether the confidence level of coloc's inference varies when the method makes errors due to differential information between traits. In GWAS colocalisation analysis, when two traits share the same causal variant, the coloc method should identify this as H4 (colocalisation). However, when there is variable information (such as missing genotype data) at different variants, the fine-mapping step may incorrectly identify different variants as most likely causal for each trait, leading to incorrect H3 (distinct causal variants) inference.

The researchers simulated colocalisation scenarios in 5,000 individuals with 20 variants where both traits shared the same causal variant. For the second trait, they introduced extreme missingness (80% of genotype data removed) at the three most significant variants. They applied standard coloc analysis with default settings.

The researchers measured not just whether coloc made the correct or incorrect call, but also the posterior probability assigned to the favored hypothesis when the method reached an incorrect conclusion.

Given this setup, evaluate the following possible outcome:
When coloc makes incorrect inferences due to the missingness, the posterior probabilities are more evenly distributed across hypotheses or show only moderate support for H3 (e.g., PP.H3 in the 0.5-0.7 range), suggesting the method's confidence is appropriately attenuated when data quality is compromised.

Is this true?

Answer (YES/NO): NO